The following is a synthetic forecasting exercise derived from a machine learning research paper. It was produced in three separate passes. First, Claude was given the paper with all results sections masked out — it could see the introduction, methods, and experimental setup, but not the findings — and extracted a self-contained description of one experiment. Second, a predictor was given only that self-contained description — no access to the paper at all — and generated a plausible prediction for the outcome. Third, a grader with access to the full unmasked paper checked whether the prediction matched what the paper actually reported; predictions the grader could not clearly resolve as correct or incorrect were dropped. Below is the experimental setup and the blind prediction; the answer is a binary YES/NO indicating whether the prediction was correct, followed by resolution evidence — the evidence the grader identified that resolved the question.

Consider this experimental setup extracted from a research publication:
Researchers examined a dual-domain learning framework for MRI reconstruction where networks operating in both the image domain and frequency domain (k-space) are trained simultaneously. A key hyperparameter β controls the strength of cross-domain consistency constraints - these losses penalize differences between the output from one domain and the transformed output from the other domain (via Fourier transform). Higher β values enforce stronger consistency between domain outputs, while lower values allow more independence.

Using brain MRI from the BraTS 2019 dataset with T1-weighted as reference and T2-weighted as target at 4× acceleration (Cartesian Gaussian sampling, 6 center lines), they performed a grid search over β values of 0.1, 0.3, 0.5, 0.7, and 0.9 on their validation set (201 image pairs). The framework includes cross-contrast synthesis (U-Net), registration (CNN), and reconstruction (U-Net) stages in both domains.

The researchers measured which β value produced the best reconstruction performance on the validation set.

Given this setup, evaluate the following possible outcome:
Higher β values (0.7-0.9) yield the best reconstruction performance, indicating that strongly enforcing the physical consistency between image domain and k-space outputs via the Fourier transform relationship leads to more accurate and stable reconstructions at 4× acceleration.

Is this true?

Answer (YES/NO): YES